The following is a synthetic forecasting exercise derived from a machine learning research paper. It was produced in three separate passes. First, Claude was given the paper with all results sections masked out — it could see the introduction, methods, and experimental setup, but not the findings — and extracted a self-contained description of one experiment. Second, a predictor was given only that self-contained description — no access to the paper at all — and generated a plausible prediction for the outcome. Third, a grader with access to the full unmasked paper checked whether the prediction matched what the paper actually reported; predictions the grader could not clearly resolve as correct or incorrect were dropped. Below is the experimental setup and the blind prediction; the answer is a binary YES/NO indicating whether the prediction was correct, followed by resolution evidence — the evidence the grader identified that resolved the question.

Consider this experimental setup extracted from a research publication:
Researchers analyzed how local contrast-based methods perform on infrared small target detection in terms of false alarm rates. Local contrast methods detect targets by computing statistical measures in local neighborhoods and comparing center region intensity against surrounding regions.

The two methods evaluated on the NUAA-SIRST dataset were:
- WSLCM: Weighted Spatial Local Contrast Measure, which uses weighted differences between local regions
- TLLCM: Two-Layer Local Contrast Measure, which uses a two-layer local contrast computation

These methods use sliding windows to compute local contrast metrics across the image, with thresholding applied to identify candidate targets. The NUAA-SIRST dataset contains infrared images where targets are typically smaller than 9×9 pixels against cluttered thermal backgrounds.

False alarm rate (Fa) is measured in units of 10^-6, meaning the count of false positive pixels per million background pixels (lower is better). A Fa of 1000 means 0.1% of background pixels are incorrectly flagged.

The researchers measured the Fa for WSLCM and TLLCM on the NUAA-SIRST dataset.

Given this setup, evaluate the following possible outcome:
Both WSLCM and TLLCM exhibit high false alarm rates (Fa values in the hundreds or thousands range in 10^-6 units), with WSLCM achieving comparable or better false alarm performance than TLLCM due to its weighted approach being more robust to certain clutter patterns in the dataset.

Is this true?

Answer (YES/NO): NO